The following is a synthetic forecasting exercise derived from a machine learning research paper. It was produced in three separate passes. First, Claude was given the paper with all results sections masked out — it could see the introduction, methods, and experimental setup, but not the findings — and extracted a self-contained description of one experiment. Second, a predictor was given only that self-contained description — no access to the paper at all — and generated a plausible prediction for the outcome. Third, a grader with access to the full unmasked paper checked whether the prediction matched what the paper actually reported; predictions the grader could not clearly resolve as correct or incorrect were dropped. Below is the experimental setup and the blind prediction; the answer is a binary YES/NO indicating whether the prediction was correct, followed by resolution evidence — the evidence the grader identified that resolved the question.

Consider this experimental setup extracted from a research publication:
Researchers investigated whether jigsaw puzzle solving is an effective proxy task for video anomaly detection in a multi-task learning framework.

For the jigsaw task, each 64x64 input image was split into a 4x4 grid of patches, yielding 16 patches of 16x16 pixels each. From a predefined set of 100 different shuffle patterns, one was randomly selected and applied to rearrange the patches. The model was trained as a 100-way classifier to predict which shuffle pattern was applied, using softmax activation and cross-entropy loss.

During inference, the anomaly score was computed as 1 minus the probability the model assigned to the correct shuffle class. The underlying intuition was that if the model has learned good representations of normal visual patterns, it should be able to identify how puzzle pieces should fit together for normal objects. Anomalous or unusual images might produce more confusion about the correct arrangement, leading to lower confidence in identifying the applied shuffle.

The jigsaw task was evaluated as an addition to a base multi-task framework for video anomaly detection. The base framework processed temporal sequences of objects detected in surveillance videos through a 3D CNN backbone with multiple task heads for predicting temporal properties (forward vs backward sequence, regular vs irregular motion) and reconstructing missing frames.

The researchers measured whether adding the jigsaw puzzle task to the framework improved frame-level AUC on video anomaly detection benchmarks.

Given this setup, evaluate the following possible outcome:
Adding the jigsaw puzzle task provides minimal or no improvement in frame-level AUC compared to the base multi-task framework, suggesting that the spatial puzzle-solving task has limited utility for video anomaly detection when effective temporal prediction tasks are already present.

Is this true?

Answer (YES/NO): NO